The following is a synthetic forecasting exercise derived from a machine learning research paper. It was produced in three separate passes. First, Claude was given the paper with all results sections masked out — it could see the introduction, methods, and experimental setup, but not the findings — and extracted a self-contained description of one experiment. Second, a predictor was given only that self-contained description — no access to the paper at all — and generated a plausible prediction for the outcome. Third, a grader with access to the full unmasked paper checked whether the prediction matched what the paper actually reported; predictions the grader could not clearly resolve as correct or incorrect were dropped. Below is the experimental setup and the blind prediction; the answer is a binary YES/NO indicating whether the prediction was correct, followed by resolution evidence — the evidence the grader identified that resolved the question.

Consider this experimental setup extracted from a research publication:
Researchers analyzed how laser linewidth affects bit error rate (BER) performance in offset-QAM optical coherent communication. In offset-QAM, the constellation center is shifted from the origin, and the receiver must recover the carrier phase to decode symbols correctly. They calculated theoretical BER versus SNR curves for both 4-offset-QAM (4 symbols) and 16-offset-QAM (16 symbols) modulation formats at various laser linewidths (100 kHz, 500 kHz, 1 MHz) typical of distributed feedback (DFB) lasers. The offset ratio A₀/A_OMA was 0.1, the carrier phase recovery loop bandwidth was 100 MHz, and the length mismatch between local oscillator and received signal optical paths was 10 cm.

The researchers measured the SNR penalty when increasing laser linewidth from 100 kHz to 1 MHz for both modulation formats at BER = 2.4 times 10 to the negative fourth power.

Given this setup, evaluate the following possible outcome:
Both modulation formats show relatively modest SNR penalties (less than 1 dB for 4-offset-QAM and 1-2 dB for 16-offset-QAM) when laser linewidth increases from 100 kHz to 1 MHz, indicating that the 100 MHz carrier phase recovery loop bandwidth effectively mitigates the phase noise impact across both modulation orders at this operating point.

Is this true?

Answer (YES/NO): YES